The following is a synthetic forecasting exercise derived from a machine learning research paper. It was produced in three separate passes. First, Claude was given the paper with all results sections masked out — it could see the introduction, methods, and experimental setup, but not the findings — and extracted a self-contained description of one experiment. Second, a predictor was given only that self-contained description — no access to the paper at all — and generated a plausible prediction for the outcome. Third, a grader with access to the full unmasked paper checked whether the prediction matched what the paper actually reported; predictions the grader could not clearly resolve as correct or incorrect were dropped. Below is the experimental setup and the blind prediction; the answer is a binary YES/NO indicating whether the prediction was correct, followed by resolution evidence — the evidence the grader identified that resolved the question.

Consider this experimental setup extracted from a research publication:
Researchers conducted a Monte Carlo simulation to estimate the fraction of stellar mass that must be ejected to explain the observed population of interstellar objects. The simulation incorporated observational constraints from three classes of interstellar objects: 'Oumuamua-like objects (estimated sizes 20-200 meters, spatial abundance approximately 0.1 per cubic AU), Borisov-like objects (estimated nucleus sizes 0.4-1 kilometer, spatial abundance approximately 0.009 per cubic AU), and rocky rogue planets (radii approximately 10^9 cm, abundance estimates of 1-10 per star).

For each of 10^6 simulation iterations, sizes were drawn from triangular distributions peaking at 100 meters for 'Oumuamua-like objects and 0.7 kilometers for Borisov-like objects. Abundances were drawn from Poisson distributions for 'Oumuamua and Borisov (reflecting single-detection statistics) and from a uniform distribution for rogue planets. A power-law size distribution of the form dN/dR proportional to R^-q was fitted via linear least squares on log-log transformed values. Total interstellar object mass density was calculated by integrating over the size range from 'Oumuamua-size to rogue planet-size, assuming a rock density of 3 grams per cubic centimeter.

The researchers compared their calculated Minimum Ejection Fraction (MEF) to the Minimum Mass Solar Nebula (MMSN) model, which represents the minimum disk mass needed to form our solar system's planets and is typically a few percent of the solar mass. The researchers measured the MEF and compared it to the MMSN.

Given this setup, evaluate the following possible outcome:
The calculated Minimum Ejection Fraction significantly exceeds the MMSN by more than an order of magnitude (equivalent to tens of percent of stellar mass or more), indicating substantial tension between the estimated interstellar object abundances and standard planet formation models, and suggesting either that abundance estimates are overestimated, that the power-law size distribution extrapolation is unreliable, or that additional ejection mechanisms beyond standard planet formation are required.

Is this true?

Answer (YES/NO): NO